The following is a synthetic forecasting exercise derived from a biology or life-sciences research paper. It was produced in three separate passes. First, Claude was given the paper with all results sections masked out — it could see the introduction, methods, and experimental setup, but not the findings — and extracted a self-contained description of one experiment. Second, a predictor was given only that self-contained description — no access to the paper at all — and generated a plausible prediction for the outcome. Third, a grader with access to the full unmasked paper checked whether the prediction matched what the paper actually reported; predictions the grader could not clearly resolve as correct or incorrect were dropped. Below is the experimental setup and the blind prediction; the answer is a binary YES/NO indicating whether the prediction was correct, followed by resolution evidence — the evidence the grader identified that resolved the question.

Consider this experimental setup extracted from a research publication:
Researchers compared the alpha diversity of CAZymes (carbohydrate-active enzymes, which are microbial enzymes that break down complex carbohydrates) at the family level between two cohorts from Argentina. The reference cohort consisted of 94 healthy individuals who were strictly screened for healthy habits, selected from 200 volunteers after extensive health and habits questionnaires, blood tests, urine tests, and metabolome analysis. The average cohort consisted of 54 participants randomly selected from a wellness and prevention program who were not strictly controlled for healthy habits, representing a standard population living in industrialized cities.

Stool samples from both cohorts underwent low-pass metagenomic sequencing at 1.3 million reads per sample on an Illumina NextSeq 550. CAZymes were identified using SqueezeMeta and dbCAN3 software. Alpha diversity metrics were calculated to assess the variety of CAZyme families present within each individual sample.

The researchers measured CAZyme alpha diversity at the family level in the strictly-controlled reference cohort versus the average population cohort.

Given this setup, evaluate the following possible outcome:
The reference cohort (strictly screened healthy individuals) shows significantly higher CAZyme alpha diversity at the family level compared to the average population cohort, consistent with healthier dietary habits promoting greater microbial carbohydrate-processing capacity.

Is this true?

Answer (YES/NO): NO